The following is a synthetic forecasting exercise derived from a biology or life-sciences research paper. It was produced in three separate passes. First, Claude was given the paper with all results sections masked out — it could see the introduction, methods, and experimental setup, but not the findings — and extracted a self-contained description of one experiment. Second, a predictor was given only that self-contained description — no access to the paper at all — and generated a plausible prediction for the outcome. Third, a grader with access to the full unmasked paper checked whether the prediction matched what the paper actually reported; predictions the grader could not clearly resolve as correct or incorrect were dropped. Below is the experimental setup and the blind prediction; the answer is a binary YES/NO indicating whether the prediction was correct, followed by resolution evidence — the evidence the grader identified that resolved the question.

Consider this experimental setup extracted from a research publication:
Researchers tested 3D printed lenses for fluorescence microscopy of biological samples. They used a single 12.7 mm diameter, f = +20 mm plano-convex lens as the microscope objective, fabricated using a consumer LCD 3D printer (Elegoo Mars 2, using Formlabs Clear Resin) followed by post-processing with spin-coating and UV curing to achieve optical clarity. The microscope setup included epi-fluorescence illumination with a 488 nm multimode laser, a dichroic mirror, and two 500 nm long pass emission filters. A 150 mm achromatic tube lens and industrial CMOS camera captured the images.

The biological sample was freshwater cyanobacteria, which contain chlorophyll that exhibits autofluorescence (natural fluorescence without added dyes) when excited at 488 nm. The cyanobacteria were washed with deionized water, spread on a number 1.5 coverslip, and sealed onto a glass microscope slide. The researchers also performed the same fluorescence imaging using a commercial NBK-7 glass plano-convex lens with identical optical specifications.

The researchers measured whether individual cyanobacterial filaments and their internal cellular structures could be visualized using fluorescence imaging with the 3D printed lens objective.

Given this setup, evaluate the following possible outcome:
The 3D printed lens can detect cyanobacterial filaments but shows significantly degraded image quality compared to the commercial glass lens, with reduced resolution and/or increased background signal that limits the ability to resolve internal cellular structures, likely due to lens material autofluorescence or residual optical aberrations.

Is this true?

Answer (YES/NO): NO